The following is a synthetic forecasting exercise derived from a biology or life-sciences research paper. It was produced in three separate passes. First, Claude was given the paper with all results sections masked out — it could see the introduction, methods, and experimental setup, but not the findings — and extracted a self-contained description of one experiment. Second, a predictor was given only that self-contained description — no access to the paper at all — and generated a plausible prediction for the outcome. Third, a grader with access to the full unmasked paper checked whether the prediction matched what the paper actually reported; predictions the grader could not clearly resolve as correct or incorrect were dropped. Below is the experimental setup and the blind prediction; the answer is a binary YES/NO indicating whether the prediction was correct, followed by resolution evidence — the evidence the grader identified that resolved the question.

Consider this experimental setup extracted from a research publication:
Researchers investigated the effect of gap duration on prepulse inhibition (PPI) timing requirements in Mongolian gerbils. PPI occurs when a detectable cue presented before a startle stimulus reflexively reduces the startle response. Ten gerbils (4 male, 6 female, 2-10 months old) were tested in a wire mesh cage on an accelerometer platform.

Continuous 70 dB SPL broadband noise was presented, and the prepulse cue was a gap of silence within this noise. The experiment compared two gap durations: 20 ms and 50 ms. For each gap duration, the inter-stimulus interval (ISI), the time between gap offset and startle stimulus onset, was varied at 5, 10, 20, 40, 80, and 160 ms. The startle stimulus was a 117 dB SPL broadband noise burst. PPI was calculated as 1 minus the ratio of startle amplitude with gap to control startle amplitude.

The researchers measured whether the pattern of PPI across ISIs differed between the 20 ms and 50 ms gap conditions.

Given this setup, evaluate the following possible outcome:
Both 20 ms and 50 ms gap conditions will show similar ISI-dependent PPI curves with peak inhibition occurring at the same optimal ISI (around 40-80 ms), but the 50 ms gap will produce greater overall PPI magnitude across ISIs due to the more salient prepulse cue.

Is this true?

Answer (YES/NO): NO